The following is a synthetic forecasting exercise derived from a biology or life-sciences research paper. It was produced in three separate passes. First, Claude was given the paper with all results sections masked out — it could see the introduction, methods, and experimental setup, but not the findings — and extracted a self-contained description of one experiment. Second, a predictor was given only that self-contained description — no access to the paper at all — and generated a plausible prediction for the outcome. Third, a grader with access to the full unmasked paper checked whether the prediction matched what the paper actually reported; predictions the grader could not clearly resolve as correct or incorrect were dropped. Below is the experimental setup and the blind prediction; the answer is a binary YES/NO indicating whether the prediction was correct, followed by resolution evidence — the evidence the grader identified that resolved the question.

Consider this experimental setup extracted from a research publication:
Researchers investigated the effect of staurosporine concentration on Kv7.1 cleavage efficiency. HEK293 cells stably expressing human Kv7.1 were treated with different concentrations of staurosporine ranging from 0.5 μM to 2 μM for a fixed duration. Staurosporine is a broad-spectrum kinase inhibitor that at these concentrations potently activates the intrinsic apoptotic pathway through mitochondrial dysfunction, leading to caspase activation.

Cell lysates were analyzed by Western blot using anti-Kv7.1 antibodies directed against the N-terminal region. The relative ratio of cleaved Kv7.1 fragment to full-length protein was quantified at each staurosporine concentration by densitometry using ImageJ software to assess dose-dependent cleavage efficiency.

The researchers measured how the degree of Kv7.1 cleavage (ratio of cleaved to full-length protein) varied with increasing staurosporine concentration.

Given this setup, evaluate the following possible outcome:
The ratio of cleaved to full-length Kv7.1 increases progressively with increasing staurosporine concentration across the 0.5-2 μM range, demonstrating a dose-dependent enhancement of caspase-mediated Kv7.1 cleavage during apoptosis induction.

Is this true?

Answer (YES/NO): YES